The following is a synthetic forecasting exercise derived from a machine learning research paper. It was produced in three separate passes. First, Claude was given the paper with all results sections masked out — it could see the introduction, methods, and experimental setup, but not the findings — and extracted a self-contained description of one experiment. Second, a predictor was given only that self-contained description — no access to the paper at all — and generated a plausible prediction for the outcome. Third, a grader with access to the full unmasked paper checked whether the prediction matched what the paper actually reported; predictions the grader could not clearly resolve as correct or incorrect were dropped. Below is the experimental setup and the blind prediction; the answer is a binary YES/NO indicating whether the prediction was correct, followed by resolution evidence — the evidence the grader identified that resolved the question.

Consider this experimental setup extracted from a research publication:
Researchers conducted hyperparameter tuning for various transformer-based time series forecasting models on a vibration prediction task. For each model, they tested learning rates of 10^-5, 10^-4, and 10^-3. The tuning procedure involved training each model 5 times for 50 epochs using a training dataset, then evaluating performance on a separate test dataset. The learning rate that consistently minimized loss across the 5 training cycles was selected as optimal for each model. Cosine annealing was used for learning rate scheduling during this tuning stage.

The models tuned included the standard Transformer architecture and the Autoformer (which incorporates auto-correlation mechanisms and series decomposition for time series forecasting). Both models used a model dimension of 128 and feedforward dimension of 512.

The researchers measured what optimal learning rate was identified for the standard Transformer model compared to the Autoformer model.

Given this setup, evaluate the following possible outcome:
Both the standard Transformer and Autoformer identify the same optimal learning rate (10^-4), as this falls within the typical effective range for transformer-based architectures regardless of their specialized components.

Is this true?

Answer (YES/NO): NO